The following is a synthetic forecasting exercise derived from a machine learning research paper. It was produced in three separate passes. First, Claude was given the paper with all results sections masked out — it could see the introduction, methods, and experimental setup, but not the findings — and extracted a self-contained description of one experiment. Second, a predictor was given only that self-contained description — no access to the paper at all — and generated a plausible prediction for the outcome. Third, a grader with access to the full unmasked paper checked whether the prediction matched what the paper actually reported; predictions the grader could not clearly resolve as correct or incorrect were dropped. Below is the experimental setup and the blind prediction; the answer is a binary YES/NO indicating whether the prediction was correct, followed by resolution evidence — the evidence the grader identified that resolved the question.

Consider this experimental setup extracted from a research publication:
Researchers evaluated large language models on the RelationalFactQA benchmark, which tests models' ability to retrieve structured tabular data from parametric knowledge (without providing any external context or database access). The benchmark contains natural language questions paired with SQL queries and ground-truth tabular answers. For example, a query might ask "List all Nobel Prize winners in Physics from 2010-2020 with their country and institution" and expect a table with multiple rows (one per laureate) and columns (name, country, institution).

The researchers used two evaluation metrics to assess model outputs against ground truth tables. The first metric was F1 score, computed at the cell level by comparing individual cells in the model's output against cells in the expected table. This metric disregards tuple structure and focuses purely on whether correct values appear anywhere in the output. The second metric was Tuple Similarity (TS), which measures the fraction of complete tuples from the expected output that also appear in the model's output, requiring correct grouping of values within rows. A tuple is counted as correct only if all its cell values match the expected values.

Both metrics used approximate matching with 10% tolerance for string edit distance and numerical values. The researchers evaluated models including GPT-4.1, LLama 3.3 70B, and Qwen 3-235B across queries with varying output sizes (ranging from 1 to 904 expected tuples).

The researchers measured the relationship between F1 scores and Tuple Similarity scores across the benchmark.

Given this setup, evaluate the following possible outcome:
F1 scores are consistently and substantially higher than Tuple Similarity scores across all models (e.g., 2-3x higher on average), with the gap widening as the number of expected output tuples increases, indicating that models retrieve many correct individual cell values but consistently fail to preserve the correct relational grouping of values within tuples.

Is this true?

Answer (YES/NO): YES